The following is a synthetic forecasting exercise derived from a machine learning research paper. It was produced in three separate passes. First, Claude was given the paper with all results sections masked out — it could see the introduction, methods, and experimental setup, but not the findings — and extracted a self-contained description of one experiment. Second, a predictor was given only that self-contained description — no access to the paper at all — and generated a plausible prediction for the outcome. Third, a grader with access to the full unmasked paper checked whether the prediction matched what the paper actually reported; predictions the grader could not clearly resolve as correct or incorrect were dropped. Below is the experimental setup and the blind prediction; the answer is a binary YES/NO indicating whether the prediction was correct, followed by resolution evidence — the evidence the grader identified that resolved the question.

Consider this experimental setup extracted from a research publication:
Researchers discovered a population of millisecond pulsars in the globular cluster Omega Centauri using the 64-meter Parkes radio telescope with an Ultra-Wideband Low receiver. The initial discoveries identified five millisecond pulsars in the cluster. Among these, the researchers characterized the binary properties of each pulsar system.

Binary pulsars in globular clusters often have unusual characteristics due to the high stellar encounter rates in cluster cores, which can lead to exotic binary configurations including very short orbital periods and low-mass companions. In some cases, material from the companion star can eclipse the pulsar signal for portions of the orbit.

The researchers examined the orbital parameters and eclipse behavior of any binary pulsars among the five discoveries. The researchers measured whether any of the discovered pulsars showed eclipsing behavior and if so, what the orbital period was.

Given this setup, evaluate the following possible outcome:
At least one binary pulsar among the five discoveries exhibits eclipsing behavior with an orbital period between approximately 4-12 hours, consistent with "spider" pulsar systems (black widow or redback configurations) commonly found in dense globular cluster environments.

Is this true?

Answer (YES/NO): NO